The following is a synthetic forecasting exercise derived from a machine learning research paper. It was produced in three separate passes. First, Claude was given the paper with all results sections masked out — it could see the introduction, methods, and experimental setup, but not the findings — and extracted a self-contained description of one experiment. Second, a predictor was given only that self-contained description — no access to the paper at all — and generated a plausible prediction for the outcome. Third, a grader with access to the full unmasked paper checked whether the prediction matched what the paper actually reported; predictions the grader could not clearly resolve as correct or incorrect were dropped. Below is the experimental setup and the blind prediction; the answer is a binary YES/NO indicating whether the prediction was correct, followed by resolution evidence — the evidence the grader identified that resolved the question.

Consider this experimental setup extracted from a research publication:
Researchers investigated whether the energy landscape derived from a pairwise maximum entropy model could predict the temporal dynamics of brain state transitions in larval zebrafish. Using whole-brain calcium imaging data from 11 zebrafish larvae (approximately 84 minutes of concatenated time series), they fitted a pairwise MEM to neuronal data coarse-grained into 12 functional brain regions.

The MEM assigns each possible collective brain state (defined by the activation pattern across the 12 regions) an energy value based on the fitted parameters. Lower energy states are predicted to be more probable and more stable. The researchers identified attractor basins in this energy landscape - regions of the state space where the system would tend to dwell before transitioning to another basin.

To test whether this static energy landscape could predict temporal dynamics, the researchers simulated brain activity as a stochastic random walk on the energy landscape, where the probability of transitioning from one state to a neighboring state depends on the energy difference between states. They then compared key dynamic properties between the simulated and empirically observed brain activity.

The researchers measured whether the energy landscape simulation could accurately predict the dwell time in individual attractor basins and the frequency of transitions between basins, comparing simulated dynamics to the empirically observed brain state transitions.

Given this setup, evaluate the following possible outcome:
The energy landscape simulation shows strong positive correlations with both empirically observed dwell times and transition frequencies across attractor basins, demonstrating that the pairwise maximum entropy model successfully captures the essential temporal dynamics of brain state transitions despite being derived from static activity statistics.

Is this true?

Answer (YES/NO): YES